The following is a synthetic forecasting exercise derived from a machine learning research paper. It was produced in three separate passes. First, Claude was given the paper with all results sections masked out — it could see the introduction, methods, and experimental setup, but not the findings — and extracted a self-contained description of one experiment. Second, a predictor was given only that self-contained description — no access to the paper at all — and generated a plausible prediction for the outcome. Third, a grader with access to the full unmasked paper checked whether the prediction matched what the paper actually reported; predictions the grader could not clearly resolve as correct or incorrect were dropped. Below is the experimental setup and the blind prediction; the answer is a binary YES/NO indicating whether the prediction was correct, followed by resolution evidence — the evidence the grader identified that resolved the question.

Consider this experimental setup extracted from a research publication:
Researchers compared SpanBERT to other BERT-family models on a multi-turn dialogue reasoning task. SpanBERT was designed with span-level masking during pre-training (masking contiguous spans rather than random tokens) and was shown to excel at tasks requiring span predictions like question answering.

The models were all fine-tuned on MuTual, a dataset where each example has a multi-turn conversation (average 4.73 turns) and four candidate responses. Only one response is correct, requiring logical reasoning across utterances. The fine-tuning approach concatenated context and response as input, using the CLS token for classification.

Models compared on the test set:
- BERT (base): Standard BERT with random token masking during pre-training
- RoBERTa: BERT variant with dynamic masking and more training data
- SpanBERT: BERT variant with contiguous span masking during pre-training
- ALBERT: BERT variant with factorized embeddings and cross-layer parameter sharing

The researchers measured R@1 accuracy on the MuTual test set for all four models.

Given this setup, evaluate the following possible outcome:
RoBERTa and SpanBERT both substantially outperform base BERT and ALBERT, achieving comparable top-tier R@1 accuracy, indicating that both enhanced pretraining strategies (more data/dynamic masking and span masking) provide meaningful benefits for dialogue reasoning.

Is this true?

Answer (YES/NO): NO